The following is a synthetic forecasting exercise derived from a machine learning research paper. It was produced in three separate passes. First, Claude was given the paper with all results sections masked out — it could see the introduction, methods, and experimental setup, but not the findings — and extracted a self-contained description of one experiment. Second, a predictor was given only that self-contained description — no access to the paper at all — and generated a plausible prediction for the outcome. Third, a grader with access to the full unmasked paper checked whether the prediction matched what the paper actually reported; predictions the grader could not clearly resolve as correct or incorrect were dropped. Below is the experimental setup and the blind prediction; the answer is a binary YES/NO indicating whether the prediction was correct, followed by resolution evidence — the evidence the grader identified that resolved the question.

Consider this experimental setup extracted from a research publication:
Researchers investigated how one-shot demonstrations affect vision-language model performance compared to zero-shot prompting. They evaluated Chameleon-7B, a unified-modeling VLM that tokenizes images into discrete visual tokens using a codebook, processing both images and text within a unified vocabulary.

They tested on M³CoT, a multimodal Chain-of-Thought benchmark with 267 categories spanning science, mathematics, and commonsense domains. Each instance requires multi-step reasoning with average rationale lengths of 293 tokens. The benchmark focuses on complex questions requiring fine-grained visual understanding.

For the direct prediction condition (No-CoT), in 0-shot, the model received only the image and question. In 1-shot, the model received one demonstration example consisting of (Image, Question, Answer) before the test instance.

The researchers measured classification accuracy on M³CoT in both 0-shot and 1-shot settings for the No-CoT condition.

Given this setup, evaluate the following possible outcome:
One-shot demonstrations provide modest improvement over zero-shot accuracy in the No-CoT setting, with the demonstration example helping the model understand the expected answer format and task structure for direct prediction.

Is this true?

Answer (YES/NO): NO